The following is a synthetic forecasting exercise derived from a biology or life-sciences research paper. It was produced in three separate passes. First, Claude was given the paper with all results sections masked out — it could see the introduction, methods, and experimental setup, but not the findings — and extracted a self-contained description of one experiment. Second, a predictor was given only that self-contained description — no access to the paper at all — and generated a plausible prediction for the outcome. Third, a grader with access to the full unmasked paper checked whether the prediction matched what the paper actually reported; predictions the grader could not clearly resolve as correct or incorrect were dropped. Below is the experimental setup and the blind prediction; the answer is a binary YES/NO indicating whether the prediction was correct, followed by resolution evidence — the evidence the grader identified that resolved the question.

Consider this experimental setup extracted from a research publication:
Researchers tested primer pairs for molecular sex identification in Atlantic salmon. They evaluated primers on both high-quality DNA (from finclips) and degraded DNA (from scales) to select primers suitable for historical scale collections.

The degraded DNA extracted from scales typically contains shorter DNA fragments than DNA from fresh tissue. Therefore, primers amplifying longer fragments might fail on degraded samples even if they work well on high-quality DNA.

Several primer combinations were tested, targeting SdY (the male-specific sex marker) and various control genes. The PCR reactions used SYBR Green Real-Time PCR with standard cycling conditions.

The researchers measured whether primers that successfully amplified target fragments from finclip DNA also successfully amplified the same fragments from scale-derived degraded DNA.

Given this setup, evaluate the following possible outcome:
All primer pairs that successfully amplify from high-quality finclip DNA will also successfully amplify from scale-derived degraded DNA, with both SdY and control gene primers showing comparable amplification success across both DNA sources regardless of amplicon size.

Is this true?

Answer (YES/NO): NO